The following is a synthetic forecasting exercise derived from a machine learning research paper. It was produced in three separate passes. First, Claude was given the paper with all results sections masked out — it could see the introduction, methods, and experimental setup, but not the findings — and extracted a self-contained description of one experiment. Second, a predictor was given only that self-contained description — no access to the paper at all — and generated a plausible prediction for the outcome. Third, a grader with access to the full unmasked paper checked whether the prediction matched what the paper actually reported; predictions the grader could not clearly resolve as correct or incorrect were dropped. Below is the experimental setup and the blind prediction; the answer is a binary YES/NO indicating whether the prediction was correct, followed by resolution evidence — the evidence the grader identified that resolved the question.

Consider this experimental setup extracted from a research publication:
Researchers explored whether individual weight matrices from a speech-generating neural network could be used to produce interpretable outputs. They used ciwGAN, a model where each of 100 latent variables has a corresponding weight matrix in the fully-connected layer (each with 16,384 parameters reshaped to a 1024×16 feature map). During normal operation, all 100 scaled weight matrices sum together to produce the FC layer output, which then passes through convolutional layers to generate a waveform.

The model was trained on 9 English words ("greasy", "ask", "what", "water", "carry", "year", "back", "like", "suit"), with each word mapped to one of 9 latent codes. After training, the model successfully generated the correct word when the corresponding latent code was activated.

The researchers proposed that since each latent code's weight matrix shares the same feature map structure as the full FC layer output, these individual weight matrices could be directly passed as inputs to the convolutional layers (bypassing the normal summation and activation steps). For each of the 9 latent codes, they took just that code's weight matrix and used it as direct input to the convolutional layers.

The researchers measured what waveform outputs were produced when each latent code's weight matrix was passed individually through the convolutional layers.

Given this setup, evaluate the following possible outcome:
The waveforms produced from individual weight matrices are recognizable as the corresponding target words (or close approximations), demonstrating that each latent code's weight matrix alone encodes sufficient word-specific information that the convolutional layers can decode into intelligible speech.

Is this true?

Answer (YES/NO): YES